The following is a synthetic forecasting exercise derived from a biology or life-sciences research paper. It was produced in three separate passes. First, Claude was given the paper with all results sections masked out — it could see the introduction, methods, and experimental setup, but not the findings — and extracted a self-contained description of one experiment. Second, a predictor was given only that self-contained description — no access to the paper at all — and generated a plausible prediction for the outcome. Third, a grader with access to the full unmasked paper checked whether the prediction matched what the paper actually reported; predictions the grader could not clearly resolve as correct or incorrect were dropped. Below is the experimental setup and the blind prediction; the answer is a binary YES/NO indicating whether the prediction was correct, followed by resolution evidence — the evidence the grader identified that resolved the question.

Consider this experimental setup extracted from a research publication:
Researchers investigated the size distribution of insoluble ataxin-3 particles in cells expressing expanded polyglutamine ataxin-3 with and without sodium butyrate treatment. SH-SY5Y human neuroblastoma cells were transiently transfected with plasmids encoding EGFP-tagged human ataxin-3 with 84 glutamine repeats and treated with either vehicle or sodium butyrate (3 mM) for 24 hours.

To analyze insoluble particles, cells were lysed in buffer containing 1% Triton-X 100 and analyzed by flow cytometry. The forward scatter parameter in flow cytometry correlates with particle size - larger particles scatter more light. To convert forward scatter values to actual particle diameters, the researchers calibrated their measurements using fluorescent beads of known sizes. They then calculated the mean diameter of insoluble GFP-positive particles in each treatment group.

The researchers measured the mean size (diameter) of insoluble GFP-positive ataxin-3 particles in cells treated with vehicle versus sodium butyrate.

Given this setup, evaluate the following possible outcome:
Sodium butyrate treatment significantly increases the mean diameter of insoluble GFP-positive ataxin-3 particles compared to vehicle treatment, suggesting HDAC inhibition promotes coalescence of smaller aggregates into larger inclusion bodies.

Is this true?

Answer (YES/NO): NO